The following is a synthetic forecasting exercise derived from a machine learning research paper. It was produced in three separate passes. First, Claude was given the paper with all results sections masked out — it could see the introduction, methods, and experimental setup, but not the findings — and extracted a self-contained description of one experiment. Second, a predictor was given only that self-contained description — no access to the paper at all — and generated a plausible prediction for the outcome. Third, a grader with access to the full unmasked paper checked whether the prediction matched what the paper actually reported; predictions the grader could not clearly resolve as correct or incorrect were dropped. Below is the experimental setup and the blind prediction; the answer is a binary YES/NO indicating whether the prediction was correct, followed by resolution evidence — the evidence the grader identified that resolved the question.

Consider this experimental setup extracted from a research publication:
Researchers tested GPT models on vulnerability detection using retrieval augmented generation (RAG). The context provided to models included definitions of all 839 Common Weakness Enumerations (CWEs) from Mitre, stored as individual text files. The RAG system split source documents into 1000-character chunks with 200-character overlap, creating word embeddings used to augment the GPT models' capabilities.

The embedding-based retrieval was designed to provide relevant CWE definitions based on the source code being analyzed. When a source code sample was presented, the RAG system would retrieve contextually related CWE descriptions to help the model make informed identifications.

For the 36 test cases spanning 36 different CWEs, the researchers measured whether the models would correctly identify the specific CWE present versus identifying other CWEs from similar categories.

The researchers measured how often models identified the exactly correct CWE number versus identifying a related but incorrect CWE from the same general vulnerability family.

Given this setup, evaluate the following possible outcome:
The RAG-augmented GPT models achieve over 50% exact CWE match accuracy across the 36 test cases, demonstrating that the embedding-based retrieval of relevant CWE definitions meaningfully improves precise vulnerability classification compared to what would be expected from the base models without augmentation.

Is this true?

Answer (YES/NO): NO